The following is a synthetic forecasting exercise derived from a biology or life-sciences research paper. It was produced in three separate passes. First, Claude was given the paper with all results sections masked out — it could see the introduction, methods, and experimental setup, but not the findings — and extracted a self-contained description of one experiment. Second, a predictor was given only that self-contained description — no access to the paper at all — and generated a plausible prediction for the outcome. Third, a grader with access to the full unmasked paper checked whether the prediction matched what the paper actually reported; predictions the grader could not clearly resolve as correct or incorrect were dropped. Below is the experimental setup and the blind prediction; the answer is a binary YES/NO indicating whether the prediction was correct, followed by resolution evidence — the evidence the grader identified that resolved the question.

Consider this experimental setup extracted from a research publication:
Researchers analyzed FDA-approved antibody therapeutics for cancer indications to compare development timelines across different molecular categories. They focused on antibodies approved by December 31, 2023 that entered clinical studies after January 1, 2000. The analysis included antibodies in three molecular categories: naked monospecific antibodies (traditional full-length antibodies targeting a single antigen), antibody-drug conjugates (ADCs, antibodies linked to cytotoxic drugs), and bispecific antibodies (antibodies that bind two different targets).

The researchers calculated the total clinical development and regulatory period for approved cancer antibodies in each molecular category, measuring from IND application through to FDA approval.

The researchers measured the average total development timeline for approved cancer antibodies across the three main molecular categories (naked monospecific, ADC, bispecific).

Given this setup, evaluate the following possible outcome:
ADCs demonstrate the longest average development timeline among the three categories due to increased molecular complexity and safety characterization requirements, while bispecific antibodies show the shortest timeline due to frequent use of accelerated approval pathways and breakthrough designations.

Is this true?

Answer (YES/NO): NO